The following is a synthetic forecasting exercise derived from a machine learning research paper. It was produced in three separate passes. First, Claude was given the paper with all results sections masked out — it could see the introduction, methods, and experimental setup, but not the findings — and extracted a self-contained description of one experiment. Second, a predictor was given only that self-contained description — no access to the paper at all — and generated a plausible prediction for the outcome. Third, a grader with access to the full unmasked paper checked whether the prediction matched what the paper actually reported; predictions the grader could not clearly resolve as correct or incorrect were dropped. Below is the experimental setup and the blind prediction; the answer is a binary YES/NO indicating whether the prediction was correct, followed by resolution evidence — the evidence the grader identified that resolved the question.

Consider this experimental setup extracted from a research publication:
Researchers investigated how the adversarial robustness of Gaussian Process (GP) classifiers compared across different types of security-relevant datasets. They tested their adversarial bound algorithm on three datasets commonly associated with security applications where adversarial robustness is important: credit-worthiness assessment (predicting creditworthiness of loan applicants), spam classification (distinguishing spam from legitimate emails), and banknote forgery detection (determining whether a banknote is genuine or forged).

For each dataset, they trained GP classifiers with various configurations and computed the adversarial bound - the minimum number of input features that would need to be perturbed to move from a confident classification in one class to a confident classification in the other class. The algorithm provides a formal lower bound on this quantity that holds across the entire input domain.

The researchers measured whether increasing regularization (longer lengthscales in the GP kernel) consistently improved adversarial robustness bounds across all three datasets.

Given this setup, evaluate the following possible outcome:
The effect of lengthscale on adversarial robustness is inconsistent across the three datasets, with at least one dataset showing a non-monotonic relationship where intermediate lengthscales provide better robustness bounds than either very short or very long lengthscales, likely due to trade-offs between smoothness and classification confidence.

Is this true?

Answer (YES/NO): NO